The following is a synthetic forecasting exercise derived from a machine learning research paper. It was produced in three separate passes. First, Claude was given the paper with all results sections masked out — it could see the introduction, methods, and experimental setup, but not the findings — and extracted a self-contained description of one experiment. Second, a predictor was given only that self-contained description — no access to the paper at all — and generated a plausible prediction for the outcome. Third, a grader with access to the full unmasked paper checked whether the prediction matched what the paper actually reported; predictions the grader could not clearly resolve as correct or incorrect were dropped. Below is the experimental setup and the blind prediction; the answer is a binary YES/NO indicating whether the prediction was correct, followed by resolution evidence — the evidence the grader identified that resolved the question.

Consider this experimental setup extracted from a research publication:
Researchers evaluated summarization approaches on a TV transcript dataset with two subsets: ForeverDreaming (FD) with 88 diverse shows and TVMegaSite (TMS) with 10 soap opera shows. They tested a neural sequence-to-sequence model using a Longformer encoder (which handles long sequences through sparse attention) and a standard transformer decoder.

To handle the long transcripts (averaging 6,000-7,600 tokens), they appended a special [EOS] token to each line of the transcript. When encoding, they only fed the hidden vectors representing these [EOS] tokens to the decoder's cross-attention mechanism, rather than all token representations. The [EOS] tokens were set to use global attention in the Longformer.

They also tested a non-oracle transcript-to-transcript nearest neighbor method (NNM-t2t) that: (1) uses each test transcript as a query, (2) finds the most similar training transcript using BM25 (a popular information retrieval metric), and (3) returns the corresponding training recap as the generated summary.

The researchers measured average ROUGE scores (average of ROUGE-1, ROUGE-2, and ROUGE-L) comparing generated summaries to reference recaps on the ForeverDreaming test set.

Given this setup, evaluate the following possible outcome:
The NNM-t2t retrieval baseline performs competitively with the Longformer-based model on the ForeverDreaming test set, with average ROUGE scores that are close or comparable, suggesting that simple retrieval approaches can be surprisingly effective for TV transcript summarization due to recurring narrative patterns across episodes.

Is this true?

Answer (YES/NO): NO